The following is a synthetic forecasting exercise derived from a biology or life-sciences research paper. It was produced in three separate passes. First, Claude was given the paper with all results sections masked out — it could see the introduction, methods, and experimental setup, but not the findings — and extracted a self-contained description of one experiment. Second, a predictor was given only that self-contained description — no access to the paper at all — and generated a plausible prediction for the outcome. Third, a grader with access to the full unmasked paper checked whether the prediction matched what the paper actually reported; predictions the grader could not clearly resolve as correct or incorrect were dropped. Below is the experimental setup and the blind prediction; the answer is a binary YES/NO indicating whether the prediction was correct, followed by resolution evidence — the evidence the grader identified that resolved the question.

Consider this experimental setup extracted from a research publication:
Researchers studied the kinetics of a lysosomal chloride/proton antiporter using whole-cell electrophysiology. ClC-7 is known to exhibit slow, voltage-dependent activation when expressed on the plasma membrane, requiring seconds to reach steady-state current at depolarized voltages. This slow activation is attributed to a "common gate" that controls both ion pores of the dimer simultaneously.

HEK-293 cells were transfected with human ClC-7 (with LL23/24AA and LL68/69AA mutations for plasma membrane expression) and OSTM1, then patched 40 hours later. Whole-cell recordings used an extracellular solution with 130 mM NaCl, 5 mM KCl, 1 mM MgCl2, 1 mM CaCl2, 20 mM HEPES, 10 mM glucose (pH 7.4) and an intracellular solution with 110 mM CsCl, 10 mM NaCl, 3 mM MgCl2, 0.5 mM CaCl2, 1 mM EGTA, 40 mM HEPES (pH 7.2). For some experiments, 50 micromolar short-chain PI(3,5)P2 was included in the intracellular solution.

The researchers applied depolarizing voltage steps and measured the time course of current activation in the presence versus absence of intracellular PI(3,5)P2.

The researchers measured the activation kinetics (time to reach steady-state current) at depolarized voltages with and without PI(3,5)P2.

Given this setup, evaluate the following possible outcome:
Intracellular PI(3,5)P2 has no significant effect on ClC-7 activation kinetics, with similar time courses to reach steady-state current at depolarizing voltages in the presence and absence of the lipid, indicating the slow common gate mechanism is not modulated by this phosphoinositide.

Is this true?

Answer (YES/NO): NO